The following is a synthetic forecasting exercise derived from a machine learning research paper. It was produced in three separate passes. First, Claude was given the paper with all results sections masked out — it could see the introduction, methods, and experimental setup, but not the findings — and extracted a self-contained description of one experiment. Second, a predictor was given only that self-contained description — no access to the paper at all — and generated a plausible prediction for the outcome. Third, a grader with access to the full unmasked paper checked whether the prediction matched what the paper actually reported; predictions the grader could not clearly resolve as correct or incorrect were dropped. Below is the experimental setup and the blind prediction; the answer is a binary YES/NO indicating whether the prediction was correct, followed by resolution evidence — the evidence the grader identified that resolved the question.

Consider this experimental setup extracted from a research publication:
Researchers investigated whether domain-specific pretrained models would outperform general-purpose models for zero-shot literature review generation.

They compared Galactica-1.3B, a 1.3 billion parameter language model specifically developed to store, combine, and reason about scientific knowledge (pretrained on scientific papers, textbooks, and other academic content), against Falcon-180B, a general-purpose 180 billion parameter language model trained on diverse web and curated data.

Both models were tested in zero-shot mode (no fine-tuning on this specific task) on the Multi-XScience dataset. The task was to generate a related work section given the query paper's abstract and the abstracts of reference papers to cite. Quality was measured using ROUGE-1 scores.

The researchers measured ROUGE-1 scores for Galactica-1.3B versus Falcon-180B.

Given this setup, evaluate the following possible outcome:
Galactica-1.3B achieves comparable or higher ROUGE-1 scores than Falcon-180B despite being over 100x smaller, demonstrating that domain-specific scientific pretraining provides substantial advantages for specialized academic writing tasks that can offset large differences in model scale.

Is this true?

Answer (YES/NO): NO